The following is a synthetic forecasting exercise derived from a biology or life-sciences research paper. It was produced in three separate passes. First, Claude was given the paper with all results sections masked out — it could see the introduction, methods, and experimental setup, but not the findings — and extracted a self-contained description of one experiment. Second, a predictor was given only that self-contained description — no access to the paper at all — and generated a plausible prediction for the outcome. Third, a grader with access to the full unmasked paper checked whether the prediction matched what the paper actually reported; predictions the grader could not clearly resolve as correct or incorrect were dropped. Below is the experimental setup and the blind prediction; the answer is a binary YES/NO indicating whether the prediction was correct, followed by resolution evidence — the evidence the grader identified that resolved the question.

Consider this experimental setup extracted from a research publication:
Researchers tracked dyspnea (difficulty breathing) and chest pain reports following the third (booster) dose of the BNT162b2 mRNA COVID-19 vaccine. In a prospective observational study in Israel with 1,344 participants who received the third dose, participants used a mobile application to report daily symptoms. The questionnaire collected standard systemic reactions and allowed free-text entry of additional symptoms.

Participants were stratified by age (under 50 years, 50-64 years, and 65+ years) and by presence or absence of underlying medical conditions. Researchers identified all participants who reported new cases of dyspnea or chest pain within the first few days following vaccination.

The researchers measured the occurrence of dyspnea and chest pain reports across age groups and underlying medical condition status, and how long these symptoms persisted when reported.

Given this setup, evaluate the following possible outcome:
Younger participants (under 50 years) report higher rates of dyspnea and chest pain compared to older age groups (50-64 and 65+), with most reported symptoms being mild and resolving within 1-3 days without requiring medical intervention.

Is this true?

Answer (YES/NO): NO